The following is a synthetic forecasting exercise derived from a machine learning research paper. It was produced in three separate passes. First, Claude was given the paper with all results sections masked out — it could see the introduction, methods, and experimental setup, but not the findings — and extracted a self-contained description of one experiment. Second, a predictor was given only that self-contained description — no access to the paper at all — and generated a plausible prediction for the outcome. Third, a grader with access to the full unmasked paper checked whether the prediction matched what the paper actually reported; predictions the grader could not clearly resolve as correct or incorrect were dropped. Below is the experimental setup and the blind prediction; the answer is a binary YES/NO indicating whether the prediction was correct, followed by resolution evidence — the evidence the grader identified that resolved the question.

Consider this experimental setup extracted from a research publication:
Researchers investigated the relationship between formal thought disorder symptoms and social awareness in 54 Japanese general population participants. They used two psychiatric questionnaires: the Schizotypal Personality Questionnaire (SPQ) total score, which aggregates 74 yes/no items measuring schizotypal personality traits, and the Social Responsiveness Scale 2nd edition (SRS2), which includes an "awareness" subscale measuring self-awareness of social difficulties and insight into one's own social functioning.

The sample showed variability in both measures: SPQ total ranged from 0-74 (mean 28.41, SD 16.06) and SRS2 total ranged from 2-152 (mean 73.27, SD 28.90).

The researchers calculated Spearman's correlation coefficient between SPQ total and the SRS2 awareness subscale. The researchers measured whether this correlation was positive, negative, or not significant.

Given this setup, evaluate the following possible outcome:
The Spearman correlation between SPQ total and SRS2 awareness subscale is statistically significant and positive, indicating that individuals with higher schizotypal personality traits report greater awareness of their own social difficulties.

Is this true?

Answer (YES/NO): NO